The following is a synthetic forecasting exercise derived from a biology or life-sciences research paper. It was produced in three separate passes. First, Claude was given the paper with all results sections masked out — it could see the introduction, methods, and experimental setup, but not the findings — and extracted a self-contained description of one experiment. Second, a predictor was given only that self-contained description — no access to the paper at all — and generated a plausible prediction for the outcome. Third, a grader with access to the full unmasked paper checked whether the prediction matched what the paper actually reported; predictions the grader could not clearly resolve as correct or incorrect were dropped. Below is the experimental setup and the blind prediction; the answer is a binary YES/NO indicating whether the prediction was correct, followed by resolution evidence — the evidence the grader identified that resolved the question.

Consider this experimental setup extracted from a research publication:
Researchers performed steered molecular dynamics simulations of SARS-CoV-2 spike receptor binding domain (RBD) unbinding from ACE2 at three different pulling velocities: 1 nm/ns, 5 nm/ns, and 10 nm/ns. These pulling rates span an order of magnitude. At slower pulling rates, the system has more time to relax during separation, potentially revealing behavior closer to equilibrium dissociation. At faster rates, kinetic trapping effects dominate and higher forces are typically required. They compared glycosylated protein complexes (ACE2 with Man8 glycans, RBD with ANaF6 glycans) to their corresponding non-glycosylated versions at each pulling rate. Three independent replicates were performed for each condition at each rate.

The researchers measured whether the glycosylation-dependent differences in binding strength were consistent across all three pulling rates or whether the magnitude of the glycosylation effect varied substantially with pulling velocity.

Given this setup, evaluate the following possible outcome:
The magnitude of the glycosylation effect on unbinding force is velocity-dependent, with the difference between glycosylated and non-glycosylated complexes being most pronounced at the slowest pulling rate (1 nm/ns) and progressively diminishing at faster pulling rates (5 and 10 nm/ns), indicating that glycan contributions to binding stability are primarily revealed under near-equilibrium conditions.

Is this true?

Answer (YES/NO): NO